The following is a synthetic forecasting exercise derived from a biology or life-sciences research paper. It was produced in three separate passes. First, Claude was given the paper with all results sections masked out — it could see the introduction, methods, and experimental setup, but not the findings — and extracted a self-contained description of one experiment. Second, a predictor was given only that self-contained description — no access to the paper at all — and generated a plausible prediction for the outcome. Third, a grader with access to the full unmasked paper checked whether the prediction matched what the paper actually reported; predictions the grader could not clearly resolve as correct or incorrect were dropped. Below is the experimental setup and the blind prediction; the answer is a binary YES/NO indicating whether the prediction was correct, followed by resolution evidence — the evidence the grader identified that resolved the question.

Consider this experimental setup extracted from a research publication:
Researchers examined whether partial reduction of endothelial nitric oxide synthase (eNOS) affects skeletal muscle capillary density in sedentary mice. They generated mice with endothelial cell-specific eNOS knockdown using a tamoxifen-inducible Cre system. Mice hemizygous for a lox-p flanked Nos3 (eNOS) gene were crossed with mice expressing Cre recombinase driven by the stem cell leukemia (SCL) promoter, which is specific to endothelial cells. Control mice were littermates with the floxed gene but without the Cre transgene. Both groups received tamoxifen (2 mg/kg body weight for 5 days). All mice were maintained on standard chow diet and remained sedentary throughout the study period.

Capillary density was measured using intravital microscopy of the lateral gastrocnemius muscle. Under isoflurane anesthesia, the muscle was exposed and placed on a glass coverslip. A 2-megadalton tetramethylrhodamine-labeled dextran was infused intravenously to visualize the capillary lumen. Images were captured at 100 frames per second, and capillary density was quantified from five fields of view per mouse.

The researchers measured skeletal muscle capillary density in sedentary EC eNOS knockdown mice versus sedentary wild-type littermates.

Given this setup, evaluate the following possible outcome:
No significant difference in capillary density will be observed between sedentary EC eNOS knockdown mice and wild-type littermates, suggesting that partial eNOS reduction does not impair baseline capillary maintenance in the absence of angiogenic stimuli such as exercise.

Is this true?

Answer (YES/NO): NO